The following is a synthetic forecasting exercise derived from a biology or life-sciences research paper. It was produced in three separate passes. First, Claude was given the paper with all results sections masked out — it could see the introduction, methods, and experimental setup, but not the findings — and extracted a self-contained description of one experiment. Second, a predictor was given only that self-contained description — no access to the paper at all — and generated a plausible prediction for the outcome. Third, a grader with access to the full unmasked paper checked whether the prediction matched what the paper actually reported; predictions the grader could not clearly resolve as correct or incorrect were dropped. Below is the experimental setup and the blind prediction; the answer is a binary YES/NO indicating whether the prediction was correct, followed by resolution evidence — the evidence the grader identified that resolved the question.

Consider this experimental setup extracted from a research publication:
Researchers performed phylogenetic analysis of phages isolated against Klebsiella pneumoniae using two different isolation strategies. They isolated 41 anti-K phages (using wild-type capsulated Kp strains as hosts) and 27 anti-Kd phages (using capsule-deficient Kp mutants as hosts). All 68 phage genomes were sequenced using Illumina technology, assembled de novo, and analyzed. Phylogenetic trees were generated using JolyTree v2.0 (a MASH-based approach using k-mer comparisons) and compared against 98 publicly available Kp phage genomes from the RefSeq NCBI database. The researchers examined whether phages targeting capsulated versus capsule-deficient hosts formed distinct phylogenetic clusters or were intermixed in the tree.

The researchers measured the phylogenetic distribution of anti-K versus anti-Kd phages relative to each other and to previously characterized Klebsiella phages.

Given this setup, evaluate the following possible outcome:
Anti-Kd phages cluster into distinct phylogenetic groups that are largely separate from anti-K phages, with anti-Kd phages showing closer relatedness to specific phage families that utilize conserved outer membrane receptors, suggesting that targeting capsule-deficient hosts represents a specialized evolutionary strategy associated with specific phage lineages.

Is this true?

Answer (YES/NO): YES